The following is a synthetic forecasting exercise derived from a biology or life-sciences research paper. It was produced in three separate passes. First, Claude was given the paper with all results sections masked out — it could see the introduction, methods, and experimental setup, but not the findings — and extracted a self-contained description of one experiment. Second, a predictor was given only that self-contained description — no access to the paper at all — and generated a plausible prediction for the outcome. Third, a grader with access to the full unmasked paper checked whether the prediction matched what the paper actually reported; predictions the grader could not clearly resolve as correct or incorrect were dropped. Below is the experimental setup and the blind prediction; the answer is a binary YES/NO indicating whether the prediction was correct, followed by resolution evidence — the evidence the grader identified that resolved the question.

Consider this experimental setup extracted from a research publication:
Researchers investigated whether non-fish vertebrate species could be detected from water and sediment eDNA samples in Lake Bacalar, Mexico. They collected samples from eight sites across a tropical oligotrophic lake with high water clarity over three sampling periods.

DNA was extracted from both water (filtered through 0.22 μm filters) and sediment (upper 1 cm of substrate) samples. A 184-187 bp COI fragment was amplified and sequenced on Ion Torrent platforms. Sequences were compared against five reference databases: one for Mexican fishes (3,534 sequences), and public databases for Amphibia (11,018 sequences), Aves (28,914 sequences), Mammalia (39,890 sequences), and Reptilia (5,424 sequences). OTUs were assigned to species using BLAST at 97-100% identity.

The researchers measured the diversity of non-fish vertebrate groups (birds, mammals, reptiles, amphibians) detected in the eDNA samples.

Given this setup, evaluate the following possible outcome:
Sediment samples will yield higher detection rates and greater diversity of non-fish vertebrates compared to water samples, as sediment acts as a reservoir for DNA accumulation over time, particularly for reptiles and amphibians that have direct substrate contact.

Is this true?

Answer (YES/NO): NO